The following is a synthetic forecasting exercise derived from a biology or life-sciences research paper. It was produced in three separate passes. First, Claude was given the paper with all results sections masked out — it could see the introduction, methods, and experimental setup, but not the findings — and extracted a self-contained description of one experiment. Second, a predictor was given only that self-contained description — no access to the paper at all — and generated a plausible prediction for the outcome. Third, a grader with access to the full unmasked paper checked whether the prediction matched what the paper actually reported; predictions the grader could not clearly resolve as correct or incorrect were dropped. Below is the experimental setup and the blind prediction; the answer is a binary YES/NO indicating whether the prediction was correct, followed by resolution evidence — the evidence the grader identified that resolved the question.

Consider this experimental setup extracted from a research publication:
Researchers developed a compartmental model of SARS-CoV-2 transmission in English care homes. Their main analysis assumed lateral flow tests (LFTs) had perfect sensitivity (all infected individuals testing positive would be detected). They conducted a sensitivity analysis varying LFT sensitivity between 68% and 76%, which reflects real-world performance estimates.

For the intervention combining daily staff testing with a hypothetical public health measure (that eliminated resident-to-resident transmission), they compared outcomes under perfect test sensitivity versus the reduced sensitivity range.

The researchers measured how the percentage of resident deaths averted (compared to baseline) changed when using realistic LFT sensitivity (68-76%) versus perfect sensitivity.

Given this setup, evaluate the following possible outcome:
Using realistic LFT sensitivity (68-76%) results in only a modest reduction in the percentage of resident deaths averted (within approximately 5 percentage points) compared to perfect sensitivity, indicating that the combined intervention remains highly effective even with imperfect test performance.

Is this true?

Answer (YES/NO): NO